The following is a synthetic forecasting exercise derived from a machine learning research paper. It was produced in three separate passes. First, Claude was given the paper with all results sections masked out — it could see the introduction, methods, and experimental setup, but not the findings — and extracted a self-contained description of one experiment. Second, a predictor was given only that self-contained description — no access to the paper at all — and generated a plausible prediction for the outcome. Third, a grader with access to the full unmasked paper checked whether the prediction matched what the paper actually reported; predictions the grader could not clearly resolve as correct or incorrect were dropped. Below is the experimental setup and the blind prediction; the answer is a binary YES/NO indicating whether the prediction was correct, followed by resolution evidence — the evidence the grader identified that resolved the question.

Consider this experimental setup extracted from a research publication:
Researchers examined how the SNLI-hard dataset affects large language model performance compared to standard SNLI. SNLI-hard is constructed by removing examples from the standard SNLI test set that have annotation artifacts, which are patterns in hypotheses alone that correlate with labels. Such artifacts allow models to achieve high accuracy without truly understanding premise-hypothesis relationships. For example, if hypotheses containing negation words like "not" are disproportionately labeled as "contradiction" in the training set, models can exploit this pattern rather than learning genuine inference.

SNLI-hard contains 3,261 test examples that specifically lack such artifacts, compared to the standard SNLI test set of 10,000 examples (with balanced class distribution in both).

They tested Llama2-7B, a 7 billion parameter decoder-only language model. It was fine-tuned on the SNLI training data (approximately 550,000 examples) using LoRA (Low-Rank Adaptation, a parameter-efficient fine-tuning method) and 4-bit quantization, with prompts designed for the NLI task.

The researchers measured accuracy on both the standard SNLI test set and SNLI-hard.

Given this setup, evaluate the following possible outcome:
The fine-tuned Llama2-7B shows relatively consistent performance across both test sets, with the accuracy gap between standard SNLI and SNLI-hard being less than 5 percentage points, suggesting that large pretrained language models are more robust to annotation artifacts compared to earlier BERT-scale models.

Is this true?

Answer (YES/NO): NO